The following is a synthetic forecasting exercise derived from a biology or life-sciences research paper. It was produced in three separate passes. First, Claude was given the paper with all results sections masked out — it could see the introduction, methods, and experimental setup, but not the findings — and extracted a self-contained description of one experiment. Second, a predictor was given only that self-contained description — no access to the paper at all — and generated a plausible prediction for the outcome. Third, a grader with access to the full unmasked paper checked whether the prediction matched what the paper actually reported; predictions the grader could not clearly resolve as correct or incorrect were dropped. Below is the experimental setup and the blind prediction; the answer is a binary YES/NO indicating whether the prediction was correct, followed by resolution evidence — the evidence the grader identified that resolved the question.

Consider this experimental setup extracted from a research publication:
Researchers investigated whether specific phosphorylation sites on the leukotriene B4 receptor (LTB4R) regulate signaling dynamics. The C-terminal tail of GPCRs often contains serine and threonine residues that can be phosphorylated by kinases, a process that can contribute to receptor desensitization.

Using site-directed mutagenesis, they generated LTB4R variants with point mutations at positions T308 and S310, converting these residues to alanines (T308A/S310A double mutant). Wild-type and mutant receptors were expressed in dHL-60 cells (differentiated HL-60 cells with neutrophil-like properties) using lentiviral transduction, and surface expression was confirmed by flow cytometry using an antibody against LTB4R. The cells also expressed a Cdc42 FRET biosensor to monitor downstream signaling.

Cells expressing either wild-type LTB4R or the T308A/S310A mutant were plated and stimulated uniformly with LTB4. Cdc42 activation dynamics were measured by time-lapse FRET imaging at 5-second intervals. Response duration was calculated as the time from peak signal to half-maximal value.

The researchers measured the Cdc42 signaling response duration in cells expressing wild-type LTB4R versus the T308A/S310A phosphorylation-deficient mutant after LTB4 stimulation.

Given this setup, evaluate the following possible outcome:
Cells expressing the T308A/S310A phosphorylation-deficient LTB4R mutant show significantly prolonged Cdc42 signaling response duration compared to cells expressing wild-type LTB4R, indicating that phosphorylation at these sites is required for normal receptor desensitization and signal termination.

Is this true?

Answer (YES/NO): YES